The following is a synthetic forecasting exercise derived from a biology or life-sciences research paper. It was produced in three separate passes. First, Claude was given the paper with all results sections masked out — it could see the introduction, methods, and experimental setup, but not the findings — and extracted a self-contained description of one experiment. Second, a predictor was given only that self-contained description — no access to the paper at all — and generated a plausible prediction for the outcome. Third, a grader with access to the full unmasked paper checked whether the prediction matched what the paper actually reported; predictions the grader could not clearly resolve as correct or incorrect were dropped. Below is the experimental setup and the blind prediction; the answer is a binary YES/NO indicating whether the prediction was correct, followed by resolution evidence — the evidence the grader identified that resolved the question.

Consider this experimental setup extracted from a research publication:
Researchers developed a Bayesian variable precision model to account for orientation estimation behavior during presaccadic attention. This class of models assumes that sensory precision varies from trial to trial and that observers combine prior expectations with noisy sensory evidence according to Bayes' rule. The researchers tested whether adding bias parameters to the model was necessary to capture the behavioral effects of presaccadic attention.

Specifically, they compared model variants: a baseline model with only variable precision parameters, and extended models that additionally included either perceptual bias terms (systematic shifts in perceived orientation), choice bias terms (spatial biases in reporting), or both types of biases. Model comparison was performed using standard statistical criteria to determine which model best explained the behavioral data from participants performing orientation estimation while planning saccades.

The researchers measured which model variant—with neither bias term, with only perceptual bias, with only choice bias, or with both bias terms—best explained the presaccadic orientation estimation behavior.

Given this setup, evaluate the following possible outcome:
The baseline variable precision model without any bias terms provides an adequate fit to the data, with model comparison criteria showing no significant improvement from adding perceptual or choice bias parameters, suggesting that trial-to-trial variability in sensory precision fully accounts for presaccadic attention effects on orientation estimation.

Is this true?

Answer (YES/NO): NO